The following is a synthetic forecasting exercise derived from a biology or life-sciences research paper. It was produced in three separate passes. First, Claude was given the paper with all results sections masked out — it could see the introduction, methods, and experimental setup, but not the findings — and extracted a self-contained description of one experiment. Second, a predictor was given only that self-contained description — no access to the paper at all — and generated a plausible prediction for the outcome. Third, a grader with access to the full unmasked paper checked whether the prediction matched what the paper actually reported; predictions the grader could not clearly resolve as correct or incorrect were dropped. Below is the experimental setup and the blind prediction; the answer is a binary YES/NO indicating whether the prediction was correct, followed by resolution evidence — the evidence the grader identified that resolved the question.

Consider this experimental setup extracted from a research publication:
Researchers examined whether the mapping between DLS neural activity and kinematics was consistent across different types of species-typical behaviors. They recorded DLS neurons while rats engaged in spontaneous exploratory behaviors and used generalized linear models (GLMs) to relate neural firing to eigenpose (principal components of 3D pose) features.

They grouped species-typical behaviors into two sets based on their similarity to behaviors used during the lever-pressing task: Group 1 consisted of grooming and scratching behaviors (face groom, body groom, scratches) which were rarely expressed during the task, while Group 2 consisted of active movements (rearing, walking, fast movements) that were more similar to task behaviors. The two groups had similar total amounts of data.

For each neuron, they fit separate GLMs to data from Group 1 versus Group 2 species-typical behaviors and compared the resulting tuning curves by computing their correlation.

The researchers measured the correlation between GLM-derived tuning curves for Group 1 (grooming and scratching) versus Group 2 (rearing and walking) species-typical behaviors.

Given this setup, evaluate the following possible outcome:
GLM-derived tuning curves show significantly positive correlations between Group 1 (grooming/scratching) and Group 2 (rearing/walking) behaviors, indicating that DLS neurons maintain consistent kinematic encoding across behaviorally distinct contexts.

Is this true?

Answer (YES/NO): YES